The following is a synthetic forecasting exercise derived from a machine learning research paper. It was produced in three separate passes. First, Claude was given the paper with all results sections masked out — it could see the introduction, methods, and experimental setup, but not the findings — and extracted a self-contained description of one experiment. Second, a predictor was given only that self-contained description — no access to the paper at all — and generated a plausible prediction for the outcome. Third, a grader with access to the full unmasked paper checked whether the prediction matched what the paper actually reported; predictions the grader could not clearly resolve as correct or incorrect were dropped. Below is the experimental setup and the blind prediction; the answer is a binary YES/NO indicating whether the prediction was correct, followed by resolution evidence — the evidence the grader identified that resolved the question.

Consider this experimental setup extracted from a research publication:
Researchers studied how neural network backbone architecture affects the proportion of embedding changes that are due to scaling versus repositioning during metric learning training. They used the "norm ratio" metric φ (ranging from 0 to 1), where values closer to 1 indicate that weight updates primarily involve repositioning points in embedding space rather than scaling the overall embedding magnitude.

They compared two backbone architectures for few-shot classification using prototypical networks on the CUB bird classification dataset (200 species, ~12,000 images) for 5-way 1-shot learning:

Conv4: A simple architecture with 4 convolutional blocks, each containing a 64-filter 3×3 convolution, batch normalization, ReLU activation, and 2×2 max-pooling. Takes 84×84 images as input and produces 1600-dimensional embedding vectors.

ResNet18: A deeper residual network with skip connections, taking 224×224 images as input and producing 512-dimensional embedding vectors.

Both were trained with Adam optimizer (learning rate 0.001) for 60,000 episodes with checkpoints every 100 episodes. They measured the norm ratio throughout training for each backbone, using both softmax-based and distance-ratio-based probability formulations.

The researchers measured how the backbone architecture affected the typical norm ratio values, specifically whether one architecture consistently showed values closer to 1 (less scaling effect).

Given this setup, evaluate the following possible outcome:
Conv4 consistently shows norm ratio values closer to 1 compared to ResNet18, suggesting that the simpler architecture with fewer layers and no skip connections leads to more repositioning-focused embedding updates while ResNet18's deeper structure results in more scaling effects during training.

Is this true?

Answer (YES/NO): NO